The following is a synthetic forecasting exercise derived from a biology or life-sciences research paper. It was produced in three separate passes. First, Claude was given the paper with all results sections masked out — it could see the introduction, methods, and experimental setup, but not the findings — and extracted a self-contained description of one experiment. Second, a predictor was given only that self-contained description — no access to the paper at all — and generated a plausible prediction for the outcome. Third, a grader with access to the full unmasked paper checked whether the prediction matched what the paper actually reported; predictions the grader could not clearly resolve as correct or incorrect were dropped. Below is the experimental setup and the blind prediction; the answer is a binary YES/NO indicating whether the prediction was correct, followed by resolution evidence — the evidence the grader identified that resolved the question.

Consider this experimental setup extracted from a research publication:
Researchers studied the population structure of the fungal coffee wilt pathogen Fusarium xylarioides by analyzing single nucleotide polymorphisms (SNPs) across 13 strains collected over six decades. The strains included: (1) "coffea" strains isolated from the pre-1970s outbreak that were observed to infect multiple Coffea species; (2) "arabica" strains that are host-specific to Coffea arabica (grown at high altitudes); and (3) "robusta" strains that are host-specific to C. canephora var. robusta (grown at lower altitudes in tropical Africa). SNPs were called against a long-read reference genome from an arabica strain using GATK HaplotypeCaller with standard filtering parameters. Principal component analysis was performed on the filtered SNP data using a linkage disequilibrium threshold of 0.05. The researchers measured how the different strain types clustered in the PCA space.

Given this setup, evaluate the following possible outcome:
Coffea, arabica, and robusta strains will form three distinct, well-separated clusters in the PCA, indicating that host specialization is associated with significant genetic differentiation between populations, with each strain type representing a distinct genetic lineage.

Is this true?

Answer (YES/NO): NO